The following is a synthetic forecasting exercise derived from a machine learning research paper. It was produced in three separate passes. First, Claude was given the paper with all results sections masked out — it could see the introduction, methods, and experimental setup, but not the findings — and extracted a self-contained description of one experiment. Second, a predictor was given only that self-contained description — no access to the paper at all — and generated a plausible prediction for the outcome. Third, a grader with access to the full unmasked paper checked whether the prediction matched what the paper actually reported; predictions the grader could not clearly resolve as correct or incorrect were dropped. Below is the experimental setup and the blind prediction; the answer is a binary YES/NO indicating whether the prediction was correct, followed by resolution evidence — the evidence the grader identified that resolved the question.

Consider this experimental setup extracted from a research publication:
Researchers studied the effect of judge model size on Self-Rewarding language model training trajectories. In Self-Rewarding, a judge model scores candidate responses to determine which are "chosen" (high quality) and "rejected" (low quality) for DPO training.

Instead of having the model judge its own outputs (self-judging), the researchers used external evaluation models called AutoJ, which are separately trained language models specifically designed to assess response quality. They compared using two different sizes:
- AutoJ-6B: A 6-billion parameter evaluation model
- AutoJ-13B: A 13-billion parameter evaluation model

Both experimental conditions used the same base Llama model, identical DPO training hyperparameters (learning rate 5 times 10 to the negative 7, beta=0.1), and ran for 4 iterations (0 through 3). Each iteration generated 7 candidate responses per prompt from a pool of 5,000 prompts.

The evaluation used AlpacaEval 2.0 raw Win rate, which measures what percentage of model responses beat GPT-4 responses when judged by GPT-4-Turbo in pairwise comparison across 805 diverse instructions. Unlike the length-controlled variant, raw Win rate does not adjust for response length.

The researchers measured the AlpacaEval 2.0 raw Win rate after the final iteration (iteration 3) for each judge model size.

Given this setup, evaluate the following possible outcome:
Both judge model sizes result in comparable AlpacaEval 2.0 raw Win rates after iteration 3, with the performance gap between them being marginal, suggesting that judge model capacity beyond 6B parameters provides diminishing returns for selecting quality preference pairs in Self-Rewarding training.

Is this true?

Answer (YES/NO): NO